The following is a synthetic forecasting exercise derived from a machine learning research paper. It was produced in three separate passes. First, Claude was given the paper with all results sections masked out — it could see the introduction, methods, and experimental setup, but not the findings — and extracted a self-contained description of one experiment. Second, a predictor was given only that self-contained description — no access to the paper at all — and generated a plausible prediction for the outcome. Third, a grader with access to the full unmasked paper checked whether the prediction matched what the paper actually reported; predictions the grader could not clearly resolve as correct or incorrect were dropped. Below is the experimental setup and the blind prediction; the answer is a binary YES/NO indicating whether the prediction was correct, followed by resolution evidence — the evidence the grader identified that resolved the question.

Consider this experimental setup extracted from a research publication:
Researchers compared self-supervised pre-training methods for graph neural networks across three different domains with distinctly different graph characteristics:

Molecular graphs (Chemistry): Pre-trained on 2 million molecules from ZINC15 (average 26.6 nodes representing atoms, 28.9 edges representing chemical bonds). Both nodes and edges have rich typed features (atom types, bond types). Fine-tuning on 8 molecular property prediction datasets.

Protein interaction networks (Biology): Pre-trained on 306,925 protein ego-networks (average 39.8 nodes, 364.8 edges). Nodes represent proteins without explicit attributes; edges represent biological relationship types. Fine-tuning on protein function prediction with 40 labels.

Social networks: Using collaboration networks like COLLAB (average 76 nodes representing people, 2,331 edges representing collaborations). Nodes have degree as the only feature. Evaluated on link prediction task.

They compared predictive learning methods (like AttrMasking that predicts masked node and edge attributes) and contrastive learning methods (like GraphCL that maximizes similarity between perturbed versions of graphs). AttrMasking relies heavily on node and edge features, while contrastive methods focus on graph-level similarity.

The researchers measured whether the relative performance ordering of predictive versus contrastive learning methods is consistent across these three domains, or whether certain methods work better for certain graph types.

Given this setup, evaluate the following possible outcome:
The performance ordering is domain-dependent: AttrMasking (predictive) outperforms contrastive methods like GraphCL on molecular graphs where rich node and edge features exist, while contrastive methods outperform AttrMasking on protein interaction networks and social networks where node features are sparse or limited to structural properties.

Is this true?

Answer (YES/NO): NO